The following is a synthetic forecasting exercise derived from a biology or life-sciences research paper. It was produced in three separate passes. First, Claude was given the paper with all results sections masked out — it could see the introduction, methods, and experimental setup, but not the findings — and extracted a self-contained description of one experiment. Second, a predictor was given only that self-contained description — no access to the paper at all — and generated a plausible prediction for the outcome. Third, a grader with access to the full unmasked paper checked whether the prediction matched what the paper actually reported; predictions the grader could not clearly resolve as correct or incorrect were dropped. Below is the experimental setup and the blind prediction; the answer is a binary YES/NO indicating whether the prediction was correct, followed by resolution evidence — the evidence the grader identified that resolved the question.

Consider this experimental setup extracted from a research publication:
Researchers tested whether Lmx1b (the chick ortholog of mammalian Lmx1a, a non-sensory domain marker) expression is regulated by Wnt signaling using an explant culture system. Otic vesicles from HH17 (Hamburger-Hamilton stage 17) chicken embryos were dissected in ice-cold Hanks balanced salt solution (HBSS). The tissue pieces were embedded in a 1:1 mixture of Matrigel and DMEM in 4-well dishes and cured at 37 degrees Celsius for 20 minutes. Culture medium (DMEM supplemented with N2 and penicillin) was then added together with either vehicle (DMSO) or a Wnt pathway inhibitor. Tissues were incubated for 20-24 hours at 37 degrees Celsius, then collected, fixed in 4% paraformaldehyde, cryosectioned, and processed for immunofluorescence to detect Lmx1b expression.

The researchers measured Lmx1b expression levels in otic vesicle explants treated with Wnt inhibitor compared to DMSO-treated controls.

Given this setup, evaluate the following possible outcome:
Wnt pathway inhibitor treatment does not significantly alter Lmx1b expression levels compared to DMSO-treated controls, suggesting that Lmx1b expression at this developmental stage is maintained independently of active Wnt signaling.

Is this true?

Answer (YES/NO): NO